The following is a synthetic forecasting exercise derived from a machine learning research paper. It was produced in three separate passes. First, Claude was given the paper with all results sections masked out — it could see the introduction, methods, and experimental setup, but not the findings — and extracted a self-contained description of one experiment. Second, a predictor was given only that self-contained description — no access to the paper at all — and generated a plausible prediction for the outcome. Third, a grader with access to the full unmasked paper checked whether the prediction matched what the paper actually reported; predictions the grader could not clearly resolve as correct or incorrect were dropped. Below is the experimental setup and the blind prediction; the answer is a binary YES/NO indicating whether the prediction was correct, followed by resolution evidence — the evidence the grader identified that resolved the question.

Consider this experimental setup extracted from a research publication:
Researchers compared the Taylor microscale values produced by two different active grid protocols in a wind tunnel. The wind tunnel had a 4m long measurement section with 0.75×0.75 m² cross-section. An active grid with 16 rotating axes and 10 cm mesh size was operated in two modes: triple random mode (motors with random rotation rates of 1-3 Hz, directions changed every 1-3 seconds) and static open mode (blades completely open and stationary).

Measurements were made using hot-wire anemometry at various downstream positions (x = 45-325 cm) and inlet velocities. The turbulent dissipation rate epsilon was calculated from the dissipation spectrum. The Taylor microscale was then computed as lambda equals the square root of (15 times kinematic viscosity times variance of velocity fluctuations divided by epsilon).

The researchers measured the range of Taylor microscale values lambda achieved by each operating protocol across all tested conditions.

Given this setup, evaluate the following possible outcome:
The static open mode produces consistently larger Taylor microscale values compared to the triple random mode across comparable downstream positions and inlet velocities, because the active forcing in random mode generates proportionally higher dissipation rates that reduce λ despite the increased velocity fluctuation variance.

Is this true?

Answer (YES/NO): NO